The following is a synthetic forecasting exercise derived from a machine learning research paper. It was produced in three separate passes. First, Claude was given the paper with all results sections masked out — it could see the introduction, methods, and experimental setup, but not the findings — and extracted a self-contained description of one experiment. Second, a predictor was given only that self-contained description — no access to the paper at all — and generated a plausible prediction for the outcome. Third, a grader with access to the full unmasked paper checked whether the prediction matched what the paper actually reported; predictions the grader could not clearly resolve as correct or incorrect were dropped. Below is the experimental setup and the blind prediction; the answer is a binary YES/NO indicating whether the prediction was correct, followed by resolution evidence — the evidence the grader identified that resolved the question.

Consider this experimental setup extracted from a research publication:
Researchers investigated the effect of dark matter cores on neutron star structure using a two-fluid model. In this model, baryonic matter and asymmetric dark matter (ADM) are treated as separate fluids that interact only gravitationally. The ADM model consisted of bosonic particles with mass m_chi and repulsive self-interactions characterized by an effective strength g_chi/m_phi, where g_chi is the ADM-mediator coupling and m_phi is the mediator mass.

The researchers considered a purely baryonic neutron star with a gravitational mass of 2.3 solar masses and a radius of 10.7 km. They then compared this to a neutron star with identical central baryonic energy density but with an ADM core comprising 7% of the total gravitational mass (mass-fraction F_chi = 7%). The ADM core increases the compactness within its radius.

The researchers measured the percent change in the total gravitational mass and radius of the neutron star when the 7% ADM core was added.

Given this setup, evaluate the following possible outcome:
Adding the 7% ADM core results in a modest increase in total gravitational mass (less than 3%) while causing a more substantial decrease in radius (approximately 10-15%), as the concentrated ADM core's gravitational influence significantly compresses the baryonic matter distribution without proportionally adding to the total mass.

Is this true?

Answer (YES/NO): NO